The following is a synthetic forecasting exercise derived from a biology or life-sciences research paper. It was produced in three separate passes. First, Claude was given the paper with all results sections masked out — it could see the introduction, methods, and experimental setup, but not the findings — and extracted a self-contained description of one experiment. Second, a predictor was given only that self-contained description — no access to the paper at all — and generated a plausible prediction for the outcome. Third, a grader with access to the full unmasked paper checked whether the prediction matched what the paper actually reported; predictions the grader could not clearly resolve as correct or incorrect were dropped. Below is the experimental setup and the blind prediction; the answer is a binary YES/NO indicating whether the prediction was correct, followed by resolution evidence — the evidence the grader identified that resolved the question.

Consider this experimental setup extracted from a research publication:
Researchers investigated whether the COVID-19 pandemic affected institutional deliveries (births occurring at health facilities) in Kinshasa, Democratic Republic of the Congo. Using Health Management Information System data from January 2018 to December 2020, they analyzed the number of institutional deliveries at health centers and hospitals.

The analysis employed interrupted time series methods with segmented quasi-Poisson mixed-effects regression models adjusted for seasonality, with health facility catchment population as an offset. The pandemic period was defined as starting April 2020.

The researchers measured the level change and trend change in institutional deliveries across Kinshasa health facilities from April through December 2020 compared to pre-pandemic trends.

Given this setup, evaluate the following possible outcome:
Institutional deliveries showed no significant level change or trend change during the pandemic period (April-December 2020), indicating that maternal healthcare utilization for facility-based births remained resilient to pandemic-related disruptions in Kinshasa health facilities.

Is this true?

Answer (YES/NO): YES